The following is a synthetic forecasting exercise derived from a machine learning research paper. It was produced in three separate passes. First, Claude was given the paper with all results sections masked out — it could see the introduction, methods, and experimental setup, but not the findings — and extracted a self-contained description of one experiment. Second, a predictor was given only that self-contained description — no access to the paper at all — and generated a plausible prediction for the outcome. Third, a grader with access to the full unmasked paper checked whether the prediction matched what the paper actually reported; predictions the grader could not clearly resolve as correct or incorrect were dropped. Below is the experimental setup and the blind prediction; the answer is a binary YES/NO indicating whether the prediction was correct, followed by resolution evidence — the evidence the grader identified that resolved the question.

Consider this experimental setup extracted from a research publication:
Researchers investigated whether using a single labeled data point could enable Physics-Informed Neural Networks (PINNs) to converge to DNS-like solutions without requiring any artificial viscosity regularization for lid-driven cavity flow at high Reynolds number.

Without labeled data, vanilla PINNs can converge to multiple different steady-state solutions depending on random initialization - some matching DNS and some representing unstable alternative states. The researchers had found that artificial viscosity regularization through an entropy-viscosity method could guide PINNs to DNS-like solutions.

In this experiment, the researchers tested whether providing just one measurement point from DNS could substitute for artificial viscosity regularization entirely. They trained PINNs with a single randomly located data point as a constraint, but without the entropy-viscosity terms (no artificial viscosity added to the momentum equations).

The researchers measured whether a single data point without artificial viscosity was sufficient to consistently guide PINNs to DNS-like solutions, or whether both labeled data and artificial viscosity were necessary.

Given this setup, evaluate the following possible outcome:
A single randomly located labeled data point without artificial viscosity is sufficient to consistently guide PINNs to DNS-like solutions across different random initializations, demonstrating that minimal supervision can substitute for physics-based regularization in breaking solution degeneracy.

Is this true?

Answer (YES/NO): YES